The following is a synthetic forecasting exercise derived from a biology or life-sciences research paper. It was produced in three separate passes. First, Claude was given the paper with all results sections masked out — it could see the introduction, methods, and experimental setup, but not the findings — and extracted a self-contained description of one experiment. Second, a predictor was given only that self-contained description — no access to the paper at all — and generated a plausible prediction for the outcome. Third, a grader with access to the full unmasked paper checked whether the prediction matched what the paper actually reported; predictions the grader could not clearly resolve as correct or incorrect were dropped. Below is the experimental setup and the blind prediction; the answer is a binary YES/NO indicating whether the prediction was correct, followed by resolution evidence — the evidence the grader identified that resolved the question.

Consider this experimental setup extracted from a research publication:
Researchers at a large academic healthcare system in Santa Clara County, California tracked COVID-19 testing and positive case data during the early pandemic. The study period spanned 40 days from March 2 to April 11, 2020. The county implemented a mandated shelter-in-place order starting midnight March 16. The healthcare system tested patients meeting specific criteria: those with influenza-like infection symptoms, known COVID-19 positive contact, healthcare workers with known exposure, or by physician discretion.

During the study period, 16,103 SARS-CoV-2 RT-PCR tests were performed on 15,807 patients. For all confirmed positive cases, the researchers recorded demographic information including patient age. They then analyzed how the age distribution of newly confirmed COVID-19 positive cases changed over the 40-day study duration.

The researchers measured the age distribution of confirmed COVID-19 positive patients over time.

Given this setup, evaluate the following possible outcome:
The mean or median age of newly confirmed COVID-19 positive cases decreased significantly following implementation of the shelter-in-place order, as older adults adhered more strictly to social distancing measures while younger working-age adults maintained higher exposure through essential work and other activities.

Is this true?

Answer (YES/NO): YES